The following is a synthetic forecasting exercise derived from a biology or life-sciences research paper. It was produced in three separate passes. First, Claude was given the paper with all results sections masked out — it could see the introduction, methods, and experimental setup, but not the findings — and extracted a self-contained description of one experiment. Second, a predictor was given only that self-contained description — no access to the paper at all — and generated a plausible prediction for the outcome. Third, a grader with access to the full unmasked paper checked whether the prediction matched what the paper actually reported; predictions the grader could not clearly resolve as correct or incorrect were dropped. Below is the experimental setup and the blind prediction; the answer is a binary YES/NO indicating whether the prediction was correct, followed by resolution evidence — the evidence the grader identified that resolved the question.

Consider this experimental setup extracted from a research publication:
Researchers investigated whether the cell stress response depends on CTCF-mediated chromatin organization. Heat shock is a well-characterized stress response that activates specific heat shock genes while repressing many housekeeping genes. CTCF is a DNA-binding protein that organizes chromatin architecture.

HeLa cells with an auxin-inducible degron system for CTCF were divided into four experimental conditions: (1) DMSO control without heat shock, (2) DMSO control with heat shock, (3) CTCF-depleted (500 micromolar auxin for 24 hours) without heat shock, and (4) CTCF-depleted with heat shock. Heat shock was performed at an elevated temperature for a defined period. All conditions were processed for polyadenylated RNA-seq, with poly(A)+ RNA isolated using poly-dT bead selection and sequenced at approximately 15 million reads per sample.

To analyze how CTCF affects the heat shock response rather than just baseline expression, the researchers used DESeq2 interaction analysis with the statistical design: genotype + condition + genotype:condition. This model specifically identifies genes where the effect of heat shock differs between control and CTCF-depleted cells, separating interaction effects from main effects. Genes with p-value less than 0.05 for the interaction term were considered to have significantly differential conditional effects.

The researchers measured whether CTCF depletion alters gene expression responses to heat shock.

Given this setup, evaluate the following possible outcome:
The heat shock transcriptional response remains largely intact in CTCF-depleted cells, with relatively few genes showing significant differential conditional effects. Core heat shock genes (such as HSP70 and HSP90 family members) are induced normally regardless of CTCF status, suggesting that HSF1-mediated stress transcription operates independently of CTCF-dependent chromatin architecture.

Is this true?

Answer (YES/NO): NO